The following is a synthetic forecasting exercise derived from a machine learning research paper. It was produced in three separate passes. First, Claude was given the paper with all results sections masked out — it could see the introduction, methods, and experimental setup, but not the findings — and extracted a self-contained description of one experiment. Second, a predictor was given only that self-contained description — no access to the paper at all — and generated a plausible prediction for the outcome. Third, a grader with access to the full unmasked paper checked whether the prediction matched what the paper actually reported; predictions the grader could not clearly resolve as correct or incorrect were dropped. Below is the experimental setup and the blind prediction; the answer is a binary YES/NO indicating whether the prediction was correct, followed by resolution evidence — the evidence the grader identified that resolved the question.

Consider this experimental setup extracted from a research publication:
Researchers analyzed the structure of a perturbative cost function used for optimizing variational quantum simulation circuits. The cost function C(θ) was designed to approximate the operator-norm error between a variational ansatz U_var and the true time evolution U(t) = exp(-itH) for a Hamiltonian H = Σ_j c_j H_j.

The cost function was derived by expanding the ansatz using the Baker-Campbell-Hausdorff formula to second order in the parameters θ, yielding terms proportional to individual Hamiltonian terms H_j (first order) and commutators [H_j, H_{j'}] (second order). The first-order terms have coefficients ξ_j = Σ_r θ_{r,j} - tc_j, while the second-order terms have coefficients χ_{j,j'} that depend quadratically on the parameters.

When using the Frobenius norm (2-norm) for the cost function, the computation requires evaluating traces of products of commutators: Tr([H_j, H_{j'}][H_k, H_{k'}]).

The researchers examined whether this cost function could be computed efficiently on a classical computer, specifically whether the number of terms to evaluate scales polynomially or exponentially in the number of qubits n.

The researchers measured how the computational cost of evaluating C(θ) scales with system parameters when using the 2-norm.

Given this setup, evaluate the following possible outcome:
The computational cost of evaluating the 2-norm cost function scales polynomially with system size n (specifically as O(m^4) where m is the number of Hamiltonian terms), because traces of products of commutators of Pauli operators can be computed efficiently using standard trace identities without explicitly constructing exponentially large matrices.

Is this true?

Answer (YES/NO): NO